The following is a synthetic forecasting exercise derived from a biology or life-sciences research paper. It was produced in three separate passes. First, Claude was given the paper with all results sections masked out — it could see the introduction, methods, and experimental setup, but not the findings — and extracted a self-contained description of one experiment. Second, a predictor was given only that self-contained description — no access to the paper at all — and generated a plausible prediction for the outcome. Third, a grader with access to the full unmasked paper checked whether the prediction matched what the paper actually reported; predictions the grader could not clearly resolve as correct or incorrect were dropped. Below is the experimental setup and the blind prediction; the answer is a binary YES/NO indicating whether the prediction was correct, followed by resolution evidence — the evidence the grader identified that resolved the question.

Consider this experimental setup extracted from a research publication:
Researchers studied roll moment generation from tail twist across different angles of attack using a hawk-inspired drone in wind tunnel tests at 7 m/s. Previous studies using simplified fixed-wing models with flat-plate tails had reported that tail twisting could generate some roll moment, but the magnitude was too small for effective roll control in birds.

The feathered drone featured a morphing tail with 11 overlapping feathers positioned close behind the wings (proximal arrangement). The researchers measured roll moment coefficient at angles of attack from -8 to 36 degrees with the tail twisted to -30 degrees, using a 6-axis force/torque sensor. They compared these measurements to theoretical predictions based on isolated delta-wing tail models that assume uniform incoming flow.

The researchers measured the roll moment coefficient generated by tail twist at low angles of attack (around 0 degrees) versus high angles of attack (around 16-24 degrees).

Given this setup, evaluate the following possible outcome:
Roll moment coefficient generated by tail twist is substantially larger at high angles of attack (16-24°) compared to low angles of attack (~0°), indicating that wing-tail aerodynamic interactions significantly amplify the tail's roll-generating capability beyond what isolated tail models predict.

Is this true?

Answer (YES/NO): YES